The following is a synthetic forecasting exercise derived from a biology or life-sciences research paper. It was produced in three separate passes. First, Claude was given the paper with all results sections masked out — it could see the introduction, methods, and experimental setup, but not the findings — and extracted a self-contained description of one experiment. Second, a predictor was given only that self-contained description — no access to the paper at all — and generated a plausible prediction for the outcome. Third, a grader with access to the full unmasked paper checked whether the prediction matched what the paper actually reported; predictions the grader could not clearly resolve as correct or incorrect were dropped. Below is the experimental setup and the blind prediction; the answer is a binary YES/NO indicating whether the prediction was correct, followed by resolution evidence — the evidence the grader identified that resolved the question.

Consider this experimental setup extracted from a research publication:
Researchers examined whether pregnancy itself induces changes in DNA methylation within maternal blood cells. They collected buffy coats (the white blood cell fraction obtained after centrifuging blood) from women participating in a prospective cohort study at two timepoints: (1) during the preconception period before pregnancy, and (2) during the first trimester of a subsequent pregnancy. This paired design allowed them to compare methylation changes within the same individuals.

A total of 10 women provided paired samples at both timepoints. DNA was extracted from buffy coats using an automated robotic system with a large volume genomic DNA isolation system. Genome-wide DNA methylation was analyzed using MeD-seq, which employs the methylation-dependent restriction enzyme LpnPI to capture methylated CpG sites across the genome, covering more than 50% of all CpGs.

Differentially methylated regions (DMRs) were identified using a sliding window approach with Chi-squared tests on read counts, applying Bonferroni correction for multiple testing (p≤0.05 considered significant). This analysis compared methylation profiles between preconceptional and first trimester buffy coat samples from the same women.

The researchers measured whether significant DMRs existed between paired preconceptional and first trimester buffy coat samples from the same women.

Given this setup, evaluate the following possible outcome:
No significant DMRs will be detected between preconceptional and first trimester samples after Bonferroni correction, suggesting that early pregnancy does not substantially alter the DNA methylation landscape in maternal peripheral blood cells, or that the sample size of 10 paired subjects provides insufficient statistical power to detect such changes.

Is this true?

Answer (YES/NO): YES